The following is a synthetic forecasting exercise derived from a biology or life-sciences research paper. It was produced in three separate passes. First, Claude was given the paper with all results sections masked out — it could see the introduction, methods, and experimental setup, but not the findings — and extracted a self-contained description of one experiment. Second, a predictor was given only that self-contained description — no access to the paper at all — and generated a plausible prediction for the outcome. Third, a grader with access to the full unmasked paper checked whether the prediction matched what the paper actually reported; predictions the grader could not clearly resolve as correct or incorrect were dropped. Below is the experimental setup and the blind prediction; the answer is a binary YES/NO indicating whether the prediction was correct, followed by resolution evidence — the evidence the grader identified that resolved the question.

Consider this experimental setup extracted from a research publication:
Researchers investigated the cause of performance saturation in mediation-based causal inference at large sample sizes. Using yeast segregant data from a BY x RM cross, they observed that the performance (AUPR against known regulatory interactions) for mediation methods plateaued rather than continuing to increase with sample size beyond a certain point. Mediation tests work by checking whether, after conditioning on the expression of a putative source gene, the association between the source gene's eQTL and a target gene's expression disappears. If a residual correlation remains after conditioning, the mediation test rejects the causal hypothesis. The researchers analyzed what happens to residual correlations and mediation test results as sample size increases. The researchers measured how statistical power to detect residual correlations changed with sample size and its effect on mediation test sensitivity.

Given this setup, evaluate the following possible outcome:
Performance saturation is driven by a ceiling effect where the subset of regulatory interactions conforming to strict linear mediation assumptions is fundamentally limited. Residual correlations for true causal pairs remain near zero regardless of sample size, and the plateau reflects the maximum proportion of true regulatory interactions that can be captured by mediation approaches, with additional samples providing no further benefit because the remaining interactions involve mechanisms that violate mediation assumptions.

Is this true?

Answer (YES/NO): NO